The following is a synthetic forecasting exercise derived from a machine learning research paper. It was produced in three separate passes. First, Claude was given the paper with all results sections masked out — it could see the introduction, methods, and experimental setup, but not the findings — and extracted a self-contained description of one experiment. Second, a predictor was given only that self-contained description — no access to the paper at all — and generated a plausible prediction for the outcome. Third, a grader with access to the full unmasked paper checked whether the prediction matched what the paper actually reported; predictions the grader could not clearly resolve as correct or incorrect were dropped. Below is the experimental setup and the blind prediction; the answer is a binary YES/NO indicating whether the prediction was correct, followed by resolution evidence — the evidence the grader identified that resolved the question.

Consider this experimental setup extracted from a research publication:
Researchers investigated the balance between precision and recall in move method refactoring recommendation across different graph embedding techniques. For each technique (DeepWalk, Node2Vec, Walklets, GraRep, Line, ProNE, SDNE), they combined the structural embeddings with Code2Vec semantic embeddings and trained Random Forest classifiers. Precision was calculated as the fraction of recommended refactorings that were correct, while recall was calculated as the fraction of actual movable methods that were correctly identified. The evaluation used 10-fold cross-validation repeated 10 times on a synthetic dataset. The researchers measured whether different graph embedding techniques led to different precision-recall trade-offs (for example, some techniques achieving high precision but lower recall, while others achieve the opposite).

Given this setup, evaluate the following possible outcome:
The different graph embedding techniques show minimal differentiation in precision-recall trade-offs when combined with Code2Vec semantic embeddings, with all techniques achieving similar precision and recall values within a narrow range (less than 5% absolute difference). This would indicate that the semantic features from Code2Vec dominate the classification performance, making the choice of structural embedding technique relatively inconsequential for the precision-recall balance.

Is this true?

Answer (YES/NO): NO